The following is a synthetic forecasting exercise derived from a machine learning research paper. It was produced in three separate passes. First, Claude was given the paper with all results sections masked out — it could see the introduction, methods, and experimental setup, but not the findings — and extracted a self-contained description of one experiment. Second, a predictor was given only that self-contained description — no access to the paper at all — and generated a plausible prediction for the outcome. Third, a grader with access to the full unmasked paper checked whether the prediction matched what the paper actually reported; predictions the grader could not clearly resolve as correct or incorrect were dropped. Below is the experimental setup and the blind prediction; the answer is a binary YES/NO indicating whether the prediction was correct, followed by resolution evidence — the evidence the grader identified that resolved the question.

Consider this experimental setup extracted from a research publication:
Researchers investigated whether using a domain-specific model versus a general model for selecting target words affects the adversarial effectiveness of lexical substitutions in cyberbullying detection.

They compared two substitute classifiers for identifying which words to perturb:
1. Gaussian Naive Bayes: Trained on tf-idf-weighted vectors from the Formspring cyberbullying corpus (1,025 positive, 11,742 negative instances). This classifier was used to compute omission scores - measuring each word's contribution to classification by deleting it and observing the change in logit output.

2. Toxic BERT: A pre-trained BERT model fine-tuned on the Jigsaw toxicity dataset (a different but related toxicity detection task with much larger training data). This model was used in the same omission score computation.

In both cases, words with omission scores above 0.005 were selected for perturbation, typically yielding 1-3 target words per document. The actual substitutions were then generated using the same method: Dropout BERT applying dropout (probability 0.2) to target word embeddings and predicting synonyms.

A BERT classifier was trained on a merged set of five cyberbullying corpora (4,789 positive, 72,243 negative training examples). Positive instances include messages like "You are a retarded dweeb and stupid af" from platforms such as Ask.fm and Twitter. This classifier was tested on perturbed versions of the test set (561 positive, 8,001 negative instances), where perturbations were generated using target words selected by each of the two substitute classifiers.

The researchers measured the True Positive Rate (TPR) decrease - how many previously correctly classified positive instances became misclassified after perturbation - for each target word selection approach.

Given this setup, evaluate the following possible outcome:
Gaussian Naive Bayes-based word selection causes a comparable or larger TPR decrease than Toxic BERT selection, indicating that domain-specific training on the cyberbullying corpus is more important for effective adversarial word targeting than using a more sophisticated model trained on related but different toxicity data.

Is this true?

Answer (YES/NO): NO